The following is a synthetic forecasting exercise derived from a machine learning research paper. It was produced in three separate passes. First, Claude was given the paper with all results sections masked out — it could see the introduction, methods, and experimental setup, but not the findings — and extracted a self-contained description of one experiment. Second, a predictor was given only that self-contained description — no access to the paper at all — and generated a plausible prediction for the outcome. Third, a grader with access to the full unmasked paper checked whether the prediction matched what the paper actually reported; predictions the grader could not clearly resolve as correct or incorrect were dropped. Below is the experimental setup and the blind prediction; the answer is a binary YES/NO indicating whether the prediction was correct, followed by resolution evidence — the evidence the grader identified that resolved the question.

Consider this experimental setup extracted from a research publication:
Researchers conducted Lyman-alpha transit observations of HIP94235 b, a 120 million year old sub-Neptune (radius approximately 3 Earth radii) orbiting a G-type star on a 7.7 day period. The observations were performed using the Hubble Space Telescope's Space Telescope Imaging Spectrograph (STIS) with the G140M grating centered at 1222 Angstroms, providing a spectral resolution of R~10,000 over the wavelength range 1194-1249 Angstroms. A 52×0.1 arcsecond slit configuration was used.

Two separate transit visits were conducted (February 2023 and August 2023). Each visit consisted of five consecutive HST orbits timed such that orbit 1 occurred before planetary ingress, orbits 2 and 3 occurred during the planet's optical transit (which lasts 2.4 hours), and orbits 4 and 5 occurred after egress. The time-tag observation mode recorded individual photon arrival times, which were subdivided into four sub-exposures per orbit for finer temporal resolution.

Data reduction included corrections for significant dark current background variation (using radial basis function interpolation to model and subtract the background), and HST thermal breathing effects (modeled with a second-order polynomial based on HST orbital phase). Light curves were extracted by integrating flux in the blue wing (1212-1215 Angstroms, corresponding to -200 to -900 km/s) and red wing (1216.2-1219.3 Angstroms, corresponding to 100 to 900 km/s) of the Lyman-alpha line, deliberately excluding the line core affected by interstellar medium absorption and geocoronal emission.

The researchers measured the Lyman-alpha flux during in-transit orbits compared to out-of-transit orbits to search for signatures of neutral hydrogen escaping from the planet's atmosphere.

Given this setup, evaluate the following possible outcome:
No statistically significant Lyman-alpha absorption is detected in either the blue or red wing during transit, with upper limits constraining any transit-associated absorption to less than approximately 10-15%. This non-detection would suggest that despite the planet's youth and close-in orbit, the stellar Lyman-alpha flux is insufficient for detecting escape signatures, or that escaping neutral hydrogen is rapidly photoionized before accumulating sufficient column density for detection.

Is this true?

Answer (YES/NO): YES